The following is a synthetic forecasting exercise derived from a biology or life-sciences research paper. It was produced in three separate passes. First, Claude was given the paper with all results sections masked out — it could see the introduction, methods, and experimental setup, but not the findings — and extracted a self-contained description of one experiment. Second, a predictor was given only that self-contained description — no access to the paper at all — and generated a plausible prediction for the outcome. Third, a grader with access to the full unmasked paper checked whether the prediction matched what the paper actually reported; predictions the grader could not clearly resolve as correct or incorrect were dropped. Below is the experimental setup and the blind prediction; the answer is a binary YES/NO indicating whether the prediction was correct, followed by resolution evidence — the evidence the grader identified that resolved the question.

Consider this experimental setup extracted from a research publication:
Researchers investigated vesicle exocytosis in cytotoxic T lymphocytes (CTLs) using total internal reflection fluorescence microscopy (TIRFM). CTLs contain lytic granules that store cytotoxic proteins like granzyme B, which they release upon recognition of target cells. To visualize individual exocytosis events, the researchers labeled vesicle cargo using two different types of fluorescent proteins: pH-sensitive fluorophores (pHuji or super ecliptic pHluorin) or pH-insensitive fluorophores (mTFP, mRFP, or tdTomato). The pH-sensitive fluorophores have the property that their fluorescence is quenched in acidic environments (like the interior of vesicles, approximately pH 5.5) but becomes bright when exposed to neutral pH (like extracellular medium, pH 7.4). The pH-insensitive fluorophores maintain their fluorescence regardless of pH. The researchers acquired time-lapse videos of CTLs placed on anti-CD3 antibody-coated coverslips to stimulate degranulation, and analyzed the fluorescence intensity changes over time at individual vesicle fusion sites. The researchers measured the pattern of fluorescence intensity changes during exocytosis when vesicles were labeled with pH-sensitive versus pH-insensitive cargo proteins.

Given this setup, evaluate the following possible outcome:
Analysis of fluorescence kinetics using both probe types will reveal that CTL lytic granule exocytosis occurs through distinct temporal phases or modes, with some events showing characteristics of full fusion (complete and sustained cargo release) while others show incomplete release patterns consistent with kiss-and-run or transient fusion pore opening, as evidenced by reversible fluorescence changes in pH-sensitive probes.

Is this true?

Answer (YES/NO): NO